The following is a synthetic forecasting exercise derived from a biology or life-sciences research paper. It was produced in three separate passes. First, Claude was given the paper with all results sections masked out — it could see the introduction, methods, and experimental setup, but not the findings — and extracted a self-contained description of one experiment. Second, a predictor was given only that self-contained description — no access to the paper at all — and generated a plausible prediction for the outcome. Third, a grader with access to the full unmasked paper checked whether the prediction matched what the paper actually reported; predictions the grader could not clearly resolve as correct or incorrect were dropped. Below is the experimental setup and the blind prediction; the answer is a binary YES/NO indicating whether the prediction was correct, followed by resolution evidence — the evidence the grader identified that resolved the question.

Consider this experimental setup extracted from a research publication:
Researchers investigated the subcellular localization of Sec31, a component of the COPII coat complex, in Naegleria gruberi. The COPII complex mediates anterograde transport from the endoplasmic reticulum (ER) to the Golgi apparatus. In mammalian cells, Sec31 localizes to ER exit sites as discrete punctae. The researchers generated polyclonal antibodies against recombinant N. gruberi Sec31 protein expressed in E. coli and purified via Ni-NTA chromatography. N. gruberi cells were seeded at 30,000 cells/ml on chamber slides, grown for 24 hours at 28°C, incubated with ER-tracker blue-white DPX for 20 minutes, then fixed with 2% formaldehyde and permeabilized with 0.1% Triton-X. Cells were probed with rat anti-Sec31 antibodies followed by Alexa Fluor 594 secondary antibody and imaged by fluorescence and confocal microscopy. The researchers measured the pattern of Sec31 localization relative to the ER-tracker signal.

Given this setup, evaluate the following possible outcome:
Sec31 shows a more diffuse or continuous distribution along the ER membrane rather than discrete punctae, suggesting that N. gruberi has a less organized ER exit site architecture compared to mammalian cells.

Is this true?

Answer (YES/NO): YES